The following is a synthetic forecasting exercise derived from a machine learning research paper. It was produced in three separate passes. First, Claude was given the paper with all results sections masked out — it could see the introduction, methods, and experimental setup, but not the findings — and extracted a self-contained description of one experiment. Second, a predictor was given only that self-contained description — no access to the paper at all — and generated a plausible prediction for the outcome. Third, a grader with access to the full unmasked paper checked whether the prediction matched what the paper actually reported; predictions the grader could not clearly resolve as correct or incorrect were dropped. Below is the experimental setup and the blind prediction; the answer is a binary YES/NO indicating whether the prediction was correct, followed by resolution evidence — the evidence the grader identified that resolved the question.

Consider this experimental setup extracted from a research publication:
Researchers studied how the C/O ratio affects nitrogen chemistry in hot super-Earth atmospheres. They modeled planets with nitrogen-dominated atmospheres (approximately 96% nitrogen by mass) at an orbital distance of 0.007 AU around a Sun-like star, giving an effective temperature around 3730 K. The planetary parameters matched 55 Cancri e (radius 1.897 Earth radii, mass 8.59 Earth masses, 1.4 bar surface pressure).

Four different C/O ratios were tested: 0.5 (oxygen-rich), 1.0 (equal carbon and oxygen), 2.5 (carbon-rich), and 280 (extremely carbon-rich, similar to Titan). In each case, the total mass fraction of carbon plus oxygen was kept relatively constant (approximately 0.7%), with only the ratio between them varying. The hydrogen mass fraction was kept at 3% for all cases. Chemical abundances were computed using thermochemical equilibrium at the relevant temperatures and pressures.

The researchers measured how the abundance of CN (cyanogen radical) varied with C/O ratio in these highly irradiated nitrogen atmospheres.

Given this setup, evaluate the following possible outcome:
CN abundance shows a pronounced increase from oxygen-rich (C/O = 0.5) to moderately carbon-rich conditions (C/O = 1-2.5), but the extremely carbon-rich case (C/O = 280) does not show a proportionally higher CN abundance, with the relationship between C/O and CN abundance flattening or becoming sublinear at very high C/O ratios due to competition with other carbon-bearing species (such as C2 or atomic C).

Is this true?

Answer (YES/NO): YES